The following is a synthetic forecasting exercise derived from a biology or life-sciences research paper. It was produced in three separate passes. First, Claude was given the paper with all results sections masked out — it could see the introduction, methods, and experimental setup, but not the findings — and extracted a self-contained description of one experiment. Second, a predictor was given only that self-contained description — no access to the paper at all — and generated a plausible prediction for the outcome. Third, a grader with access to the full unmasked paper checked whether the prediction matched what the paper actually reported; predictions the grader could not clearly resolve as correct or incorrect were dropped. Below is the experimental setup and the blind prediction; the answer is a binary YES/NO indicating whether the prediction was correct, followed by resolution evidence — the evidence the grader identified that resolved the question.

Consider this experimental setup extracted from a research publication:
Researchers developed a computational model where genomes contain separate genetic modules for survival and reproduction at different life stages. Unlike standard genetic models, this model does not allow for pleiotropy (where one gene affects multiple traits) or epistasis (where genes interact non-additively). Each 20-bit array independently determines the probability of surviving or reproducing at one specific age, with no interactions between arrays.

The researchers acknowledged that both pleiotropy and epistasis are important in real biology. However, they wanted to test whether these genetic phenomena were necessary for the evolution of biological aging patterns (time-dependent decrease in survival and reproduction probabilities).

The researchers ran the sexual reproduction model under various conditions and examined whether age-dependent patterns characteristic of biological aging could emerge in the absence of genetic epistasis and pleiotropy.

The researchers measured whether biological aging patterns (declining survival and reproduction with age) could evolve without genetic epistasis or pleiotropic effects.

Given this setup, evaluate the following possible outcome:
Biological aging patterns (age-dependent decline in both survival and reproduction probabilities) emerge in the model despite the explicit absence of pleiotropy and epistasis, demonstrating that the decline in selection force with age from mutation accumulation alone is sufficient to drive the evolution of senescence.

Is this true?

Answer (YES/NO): YES